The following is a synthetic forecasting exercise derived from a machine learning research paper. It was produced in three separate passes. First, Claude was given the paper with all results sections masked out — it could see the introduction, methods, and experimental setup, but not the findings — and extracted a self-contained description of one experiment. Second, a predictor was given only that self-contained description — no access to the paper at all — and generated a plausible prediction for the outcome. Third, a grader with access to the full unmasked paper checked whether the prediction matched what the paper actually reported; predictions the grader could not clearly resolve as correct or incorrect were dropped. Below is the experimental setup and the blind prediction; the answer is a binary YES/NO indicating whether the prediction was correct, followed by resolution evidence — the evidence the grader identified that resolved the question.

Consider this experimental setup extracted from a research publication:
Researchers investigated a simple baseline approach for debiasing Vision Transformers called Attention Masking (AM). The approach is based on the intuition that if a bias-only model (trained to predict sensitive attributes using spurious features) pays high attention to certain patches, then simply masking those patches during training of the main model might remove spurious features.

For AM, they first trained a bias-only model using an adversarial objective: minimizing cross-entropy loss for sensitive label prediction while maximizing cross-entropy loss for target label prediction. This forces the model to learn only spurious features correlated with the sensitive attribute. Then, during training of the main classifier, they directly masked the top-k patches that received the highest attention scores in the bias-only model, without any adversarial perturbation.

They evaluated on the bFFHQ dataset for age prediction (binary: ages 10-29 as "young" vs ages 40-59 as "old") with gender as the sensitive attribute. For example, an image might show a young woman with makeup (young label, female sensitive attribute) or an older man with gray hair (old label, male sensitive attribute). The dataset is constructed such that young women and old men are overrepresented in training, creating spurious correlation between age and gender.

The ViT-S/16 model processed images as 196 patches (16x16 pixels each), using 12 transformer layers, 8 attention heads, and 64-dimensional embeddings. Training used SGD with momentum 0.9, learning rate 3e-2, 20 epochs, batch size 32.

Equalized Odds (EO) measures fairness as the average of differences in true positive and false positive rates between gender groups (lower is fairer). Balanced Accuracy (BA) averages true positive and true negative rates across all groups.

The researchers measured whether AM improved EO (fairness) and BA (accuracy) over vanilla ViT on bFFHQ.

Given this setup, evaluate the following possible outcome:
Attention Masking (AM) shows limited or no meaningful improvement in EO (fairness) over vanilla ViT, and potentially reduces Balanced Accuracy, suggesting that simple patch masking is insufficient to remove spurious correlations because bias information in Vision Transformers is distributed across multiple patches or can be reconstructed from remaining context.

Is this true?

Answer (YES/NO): NO